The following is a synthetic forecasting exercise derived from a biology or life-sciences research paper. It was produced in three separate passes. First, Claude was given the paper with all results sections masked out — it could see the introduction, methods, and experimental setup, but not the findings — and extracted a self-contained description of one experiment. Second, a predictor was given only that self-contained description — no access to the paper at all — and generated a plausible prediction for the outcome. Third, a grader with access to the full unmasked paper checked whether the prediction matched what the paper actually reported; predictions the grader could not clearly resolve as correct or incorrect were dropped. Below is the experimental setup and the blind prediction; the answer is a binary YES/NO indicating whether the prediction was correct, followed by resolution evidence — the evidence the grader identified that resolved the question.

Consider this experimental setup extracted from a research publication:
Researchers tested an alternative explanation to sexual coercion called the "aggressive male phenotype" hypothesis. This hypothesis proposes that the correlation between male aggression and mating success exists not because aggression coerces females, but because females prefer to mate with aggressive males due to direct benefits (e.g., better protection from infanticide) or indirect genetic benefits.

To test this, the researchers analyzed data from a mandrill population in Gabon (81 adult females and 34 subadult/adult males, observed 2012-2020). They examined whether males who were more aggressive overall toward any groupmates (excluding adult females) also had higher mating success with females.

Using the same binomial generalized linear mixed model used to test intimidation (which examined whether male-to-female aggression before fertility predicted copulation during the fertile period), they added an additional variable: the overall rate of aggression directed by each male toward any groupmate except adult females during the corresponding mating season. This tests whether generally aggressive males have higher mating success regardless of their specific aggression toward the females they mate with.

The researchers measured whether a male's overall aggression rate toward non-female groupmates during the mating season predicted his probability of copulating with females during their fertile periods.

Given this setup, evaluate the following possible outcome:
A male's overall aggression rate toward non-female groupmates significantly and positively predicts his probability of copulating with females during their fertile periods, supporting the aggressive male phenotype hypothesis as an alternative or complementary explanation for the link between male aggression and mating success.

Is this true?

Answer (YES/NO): NO